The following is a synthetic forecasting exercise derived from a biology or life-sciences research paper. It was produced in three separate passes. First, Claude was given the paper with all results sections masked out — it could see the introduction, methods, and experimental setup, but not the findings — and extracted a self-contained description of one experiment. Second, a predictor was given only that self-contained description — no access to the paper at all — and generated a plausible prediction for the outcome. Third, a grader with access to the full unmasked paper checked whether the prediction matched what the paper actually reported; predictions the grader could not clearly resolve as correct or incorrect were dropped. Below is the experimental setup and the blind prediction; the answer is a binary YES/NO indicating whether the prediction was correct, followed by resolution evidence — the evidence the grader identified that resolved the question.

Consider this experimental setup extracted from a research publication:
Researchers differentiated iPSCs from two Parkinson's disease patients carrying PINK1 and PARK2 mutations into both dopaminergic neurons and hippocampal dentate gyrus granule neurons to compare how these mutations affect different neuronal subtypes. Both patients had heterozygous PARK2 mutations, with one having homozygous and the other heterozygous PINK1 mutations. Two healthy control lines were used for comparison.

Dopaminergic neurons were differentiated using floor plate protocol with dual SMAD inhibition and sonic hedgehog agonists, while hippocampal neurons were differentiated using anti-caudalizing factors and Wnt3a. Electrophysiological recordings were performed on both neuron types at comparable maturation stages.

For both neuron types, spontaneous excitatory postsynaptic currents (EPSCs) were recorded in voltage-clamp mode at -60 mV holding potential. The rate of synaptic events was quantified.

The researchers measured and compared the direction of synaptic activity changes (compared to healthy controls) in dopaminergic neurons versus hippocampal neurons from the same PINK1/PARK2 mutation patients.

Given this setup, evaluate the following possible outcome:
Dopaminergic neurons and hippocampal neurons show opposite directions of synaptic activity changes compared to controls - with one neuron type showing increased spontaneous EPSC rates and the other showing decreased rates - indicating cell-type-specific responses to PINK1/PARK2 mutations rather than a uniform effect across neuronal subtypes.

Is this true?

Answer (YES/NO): YES